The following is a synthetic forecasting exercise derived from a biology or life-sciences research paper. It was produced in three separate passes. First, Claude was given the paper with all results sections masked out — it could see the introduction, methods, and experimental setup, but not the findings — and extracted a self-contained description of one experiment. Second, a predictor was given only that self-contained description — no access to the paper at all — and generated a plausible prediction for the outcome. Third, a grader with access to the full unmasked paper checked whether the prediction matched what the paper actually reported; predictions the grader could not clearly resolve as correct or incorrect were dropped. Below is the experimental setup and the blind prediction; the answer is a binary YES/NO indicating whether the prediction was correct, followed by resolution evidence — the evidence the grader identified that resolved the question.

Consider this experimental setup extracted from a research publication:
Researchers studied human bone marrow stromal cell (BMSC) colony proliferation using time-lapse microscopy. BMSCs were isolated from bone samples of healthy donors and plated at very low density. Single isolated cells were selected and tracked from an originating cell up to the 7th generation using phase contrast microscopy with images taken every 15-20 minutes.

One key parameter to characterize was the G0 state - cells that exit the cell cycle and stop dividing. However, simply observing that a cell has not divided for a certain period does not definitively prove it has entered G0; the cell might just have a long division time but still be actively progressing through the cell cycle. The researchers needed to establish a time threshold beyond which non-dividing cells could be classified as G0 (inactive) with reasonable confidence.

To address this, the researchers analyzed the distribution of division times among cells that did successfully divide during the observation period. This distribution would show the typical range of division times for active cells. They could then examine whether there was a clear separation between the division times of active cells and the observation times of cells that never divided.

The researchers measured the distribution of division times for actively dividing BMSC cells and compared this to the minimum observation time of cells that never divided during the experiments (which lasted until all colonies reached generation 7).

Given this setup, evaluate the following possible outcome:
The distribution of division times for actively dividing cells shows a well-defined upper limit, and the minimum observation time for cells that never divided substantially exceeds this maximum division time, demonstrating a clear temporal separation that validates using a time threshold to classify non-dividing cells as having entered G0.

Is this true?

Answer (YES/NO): YES